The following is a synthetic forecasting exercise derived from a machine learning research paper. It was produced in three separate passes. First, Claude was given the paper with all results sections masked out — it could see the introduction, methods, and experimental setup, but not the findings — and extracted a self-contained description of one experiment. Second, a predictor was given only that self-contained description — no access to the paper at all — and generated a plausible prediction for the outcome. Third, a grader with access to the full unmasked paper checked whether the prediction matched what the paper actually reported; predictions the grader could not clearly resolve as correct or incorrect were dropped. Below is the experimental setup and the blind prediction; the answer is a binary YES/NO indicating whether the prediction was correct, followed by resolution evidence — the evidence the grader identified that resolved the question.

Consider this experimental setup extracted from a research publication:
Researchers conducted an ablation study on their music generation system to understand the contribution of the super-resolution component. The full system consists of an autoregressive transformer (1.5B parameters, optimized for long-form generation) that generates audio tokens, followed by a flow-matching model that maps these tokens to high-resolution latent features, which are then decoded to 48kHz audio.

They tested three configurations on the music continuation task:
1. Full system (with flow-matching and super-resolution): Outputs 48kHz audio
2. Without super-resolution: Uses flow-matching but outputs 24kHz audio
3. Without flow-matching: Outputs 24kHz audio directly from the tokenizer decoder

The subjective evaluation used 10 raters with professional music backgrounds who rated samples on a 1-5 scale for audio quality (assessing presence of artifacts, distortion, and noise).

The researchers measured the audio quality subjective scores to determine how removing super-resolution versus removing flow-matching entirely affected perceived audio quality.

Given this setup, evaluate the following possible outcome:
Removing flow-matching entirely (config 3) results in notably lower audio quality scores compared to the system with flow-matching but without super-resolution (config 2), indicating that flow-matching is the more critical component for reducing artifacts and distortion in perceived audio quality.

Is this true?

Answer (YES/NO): NO